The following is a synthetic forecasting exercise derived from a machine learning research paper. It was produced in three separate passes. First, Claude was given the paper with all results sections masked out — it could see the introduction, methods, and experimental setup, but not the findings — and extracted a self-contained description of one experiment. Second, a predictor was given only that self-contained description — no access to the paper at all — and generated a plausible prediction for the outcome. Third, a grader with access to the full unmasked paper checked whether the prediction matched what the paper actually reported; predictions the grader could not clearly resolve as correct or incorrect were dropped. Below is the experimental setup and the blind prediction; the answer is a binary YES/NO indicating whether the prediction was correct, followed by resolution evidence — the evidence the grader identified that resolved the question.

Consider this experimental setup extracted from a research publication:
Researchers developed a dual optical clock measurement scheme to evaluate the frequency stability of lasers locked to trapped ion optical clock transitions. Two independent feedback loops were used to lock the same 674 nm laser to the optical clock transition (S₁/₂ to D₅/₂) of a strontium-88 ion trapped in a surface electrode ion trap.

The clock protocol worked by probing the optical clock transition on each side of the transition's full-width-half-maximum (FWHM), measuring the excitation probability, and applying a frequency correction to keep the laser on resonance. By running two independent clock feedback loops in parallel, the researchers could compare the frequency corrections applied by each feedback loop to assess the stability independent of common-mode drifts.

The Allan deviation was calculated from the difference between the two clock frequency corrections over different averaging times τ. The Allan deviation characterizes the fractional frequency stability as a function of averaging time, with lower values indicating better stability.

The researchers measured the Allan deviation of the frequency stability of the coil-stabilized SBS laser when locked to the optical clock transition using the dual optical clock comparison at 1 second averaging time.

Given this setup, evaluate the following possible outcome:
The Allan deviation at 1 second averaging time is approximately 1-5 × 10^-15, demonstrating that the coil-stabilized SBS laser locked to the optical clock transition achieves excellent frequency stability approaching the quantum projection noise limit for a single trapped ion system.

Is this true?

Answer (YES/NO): NO